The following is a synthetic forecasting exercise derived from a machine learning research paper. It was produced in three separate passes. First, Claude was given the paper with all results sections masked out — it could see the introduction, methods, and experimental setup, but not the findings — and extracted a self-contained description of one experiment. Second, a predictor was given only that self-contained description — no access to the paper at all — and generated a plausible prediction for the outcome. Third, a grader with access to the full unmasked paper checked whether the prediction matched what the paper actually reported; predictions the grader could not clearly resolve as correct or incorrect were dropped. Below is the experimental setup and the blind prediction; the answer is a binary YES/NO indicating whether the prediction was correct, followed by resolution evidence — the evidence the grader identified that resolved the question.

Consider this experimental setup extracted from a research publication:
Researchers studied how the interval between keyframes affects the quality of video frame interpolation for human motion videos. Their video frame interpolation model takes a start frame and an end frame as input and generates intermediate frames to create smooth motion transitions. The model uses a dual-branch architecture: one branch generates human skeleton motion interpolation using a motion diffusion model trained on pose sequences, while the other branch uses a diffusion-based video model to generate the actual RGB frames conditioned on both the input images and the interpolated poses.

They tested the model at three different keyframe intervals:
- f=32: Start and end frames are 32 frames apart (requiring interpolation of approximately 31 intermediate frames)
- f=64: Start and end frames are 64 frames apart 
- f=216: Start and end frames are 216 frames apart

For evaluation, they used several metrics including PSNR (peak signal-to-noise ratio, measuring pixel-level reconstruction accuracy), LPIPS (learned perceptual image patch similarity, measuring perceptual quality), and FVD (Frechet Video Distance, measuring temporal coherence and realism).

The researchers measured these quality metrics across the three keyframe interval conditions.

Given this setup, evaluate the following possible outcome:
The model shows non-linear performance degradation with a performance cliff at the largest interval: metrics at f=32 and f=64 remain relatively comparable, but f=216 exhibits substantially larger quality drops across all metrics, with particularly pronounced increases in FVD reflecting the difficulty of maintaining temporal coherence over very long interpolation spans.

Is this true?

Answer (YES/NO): YES